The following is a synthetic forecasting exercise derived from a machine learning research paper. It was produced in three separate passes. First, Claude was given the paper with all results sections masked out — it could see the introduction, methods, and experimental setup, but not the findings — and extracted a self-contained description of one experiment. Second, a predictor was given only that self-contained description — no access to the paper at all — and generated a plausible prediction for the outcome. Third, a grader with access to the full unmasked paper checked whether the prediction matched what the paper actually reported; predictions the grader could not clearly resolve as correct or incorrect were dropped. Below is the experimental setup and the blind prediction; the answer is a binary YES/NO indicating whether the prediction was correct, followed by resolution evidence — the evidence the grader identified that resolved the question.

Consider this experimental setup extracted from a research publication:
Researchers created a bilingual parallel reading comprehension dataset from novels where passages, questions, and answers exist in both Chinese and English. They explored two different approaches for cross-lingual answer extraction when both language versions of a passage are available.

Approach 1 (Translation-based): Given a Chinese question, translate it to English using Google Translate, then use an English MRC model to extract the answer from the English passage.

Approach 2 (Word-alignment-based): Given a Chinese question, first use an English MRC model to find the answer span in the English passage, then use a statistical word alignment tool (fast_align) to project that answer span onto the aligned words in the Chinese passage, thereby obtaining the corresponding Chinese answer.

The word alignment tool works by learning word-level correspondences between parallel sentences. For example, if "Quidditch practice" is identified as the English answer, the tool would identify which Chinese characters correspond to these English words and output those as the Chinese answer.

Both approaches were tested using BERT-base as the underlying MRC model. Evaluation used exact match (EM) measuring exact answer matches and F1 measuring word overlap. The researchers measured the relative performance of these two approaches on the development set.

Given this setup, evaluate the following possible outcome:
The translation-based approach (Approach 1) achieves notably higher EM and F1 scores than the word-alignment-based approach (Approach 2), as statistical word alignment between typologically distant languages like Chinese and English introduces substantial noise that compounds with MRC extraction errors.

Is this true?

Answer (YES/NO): YES